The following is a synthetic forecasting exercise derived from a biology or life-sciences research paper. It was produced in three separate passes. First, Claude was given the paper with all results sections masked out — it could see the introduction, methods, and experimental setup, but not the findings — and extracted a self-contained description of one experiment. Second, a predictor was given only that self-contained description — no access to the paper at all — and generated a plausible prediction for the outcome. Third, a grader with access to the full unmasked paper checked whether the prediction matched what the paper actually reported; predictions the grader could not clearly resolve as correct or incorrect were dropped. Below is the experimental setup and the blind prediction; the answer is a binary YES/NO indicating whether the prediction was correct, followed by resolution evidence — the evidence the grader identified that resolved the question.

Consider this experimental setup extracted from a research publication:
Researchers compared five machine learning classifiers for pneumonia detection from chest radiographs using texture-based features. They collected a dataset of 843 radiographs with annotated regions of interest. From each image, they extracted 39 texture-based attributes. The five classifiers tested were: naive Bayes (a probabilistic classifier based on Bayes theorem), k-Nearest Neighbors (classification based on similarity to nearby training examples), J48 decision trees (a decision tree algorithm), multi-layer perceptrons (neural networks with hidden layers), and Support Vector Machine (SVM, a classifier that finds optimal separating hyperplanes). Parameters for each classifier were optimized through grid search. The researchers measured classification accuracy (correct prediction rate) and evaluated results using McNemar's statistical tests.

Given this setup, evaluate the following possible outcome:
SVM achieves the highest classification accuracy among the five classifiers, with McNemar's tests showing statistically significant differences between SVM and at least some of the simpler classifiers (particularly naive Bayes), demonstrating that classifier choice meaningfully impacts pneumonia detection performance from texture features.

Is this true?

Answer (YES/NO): NO